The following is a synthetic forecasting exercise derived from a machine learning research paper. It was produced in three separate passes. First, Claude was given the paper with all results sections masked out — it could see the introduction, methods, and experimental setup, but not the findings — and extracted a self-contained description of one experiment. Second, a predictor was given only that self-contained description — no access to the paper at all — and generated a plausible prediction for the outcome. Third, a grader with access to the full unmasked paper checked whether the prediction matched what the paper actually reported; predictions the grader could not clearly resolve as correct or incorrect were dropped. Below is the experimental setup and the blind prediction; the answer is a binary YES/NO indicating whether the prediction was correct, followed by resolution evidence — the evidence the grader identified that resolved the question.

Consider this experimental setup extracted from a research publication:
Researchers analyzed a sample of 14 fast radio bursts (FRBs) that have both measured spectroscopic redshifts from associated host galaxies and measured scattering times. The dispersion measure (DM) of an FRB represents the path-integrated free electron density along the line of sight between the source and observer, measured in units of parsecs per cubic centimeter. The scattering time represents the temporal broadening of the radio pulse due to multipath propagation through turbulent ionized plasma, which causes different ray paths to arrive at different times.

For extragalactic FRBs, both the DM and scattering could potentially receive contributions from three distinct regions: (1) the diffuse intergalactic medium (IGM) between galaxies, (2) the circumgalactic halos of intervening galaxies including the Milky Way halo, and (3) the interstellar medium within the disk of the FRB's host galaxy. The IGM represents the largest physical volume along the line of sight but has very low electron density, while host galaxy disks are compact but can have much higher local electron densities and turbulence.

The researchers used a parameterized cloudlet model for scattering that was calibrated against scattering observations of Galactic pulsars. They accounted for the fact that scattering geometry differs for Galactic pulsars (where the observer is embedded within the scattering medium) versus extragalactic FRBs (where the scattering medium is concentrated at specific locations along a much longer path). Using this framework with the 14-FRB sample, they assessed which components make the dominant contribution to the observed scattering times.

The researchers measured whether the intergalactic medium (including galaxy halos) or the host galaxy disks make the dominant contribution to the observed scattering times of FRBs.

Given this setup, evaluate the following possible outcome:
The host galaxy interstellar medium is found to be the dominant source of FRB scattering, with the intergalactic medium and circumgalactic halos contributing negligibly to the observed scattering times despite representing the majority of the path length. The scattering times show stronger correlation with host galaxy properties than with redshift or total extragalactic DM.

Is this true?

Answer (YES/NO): YES